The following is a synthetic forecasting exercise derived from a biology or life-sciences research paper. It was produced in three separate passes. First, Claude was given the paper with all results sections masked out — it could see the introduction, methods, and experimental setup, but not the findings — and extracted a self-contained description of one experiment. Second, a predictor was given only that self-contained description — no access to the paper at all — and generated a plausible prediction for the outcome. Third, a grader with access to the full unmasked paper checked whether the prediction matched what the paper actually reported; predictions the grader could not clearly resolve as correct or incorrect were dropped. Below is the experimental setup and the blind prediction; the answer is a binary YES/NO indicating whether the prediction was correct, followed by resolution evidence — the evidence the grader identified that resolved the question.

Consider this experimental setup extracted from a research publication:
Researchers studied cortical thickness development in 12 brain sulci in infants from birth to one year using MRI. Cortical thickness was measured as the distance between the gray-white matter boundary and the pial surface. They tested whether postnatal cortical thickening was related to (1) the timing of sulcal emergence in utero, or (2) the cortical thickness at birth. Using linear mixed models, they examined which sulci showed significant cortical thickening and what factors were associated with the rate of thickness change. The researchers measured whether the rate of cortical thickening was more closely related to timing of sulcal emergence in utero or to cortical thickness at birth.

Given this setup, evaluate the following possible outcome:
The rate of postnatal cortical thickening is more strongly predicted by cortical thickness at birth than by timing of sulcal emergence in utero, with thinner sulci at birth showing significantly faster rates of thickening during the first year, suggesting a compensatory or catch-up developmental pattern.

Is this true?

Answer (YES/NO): YES